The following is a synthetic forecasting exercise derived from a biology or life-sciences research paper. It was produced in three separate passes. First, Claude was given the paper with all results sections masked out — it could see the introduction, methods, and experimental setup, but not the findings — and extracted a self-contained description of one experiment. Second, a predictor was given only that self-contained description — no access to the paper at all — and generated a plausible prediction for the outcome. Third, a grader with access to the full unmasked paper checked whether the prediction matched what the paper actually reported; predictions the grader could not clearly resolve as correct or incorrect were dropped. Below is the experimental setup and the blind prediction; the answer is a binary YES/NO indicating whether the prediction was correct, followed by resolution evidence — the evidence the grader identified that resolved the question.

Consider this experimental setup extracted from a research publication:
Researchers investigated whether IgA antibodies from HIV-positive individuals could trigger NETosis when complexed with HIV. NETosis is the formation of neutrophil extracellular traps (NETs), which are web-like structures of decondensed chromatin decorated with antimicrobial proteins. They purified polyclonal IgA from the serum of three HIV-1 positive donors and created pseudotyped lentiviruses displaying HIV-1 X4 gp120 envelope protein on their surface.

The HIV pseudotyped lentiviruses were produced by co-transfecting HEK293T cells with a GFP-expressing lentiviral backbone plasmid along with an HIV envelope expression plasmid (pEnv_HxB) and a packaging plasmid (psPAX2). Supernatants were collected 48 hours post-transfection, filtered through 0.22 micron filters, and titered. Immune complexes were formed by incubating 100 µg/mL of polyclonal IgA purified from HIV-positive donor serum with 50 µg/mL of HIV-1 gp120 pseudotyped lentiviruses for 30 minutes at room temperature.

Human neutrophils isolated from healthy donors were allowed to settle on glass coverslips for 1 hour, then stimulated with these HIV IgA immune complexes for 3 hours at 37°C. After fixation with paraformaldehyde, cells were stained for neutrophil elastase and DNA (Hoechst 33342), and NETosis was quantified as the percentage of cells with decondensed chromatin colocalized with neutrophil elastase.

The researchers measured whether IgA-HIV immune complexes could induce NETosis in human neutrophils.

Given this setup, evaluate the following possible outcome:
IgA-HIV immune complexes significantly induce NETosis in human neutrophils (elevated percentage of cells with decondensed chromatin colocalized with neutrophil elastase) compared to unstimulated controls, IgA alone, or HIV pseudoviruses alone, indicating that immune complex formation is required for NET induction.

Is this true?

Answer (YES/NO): YES